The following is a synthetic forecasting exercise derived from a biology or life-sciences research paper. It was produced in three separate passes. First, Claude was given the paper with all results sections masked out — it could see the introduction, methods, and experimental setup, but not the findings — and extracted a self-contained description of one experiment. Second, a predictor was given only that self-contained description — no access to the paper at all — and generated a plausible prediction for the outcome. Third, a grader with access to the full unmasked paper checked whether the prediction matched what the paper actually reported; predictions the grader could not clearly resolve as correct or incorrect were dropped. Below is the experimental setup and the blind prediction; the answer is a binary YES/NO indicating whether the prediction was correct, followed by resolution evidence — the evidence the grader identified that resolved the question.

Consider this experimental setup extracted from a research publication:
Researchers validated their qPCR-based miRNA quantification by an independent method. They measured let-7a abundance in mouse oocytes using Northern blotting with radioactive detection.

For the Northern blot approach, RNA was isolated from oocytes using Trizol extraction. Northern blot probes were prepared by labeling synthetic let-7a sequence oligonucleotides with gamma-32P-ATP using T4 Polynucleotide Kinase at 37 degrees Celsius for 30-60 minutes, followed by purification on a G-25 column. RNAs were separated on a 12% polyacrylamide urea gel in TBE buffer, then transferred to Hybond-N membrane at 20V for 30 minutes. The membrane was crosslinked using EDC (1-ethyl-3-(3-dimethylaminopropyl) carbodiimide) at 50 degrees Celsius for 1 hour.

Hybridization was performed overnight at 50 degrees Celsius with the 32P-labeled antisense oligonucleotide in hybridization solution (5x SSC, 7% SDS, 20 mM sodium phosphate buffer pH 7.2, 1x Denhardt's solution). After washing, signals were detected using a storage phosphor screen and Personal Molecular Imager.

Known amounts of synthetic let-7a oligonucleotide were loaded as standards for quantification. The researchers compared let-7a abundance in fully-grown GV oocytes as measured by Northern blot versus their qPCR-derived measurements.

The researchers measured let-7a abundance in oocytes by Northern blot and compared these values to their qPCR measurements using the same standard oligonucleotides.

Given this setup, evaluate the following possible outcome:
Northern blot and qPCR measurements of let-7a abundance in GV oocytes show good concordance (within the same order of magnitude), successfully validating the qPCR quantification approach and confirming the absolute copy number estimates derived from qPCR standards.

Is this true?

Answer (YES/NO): YES